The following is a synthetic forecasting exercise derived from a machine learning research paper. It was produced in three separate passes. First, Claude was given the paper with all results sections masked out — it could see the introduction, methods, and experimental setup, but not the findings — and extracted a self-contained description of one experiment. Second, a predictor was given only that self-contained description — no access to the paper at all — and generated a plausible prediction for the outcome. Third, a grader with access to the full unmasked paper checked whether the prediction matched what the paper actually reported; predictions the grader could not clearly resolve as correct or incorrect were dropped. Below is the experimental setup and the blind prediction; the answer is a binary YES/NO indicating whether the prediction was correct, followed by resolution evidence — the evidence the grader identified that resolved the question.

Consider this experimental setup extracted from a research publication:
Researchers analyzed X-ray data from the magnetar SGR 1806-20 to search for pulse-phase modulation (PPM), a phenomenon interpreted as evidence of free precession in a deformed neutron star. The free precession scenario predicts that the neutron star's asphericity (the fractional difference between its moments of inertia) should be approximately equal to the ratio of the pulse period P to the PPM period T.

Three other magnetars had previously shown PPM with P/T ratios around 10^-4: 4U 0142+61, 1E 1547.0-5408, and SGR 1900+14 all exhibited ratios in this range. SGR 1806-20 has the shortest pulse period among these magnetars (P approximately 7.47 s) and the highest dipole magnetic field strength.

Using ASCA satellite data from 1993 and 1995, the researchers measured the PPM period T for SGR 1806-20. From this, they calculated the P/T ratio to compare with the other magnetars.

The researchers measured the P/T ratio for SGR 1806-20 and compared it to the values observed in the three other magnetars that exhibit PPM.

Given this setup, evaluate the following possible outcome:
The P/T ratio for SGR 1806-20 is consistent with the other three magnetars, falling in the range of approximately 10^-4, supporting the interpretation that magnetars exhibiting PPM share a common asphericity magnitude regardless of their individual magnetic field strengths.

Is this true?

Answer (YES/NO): YES